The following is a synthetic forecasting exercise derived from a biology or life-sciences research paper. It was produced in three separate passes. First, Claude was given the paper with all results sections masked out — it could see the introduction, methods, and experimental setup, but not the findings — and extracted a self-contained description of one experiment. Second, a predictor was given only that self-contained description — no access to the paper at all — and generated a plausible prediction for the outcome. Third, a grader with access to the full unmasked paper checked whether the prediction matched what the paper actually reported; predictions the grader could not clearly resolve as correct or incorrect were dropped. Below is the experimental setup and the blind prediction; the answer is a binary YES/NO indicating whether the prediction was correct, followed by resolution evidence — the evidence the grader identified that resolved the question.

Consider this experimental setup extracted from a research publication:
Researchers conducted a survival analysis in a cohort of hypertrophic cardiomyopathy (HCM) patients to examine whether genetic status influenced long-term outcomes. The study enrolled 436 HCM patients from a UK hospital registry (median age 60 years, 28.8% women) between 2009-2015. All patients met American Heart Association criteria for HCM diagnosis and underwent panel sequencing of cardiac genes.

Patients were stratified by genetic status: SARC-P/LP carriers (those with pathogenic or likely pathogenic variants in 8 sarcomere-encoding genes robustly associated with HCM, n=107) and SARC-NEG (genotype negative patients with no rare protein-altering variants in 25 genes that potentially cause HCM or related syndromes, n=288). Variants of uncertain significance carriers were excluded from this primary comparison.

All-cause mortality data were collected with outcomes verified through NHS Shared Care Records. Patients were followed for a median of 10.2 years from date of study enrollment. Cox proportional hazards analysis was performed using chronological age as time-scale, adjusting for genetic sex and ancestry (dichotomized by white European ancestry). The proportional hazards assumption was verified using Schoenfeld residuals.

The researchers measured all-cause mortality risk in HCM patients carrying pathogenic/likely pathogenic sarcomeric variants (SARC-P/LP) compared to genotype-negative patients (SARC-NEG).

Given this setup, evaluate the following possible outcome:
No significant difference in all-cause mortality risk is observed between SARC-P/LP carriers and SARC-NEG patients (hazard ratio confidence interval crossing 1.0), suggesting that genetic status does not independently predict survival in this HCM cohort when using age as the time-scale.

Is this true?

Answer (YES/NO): NO